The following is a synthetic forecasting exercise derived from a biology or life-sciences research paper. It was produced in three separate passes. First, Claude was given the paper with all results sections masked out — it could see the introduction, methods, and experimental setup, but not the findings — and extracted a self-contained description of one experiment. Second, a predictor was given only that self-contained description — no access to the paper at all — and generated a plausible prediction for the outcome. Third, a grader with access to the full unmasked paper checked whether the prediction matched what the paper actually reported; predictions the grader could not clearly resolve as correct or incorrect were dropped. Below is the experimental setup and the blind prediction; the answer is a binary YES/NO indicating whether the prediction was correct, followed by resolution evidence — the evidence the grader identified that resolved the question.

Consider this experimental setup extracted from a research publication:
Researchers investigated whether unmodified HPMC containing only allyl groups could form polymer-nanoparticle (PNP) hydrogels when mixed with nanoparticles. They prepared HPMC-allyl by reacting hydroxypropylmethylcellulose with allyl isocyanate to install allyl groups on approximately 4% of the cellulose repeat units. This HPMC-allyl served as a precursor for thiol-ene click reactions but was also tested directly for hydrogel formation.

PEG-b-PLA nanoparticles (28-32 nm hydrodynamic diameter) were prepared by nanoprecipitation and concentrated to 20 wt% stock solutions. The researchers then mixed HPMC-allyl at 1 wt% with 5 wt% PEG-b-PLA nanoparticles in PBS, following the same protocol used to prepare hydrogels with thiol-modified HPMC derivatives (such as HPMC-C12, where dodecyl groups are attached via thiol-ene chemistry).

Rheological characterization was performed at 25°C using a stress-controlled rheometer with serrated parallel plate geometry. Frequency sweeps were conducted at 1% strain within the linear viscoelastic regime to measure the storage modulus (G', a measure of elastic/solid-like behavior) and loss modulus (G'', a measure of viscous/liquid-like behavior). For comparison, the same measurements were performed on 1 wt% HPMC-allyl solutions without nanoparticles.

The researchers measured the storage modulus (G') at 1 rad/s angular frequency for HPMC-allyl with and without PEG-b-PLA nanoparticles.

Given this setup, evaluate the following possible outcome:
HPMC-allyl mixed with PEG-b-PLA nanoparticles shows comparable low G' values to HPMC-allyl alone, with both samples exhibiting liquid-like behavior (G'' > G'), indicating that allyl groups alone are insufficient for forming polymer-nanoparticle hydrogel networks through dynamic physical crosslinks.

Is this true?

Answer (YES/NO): NO